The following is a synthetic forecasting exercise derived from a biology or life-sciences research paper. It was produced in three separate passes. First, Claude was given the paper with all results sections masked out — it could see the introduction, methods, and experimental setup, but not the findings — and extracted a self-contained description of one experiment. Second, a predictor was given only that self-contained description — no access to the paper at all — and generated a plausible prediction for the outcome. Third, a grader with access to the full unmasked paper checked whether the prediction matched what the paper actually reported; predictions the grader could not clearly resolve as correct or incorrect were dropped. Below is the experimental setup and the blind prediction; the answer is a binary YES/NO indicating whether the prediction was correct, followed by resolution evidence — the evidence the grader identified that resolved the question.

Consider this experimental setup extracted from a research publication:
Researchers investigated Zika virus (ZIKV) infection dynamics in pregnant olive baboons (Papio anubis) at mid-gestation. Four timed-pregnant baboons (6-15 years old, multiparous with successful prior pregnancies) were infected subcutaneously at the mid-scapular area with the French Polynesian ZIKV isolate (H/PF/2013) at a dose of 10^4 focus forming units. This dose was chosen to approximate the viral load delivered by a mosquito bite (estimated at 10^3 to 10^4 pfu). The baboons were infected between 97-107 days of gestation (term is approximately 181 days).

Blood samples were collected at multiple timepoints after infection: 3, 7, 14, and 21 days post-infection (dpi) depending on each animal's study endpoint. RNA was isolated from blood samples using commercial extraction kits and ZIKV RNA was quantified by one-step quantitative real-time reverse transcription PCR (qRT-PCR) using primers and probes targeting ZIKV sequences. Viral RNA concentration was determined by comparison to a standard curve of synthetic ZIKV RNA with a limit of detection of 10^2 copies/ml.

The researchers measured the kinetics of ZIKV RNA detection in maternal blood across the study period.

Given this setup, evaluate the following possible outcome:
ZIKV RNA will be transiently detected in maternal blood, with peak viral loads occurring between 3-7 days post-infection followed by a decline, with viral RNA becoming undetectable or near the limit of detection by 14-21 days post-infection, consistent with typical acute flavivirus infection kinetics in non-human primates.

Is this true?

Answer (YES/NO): YES